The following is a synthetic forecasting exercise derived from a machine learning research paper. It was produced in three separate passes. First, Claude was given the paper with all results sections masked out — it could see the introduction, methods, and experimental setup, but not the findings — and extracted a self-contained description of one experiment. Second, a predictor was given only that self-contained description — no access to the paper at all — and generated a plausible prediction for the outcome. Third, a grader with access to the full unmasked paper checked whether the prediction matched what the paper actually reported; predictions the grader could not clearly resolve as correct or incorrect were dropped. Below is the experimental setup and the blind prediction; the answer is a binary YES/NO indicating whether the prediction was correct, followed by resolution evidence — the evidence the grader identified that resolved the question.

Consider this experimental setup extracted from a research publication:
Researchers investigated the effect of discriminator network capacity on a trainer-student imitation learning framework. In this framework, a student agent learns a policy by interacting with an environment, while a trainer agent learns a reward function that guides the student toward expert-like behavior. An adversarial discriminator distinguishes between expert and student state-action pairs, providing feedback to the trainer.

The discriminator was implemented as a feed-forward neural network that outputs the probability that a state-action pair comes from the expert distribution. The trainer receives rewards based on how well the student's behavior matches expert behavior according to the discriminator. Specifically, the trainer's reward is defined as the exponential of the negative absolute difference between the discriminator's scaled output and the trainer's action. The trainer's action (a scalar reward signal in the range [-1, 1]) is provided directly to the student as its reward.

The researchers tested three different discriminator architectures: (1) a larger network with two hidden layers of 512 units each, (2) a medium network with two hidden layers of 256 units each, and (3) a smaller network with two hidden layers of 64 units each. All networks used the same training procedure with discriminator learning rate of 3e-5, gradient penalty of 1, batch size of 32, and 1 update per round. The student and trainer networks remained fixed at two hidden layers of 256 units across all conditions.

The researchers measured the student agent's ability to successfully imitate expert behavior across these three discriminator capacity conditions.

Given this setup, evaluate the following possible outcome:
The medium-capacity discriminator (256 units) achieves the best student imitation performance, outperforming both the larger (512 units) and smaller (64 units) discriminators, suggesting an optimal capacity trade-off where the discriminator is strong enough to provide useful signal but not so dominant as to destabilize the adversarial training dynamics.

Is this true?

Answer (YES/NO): NO